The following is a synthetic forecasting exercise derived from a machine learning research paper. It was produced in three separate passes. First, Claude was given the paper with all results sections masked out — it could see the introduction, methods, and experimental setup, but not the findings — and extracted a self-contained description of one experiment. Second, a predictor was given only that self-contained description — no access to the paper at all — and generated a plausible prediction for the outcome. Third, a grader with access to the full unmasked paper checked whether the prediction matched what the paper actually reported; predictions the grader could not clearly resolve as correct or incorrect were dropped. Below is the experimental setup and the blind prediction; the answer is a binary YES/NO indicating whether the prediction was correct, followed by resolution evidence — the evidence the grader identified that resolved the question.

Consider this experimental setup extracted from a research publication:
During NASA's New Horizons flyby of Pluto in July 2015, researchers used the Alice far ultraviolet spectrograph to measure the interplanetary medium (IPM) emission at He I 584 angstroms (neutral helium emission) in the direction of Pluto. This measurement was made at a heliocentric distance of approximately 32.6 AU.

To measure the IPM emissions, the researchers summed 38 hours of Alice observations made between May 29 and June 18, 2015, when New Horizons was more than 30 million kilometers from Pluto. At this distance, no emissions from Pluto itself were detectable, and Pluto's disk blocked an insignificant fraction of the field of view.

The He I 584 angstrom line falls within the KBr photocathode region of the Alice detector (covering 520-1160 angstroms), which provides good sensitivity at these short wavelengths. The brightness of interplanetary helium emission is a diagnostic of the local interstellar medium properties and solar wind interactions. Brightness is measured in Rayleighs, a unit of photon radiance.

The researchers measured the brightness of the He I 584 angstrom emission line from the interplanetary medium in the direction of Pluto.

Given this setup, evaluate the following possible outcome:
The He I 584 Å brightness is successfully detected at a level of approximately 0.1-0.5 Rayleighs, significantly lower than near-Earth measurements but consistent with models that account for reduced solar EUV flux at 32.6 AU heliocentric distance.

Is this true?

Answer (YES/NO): NO